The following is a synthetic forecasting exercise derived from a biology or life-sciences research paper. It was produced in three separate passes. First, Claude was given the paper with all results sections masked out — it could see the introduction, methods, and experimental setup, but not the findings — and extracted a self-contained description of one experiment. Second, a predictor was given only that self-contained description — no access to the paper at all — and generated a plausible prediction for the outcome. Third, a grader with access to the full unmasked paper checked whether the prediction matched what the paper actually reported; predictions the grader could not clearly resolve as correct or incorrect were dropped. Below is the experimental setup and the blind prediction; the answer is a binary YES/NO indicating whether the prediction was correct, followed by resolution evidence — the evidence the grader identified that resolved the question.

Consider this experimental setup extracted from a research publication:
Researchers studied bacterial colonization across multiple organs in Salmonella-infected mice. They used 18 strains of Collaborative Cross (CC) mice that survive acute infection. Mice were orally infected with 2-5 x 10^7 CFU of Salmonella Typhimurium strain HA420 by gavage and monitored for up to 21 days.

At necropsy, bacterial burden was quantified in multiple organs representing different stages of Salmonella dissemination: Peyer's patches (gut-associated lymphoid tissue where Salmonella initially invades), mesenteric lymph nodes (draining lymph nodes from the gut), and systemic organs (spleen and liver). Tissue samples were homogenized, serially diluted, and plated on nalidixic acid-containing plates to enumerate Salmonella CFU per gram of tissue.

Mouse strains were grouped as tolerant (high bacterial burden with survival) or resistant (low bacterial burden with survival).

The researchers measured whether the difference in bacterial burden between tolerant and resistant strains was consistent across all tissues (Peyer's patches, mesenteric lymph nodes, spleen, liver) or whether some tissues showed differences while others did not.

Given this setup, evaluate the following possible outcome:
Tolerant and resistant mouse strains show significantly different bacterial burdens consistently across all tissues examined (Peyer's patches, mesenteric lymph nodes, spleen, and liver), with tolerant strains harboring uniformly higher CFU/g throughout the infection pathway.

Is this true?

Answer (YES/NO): YES